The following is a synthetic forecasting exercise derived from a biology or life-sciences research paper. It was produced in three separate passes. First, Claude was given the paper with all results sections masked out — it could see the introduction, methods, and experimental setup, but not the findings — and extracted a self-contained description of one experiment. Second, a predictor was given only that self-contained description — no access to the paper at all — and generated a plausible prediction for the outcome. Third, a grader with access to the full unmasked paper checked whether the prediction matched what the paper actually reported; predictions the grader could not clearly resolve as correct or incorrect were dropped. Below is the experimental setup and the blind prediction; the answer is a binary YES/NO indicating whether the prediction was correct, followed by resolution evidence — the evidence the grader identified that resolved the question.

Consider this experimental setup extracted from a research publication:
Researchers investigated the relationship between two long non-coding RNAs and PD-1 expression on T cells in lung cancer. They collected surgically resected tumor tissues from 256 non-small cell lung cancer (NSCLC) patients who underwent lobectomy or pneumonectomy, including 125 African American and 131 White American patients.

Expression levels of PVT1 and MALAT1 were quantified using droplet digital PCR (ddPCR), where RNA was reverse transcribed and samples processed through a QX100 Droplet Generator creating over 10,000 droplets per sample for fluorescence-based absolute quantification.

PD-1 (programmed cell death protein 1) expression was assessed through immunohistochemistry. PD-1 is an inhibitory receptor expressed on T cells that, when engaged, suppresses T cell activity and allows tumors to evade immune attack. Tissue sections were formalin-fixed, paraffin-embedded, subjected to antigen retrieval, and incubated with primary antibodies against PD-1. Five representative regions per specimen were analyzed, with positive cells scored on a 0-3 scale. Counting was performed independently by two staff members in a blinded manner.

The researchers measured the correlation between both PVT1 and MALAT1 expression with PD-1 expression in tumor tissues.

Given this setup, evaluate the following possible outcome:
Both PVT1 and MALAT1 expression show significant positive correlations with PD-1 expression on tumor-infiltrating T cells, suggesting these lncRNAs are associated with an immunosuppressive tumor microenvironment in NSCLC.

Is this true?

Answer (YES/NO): NO